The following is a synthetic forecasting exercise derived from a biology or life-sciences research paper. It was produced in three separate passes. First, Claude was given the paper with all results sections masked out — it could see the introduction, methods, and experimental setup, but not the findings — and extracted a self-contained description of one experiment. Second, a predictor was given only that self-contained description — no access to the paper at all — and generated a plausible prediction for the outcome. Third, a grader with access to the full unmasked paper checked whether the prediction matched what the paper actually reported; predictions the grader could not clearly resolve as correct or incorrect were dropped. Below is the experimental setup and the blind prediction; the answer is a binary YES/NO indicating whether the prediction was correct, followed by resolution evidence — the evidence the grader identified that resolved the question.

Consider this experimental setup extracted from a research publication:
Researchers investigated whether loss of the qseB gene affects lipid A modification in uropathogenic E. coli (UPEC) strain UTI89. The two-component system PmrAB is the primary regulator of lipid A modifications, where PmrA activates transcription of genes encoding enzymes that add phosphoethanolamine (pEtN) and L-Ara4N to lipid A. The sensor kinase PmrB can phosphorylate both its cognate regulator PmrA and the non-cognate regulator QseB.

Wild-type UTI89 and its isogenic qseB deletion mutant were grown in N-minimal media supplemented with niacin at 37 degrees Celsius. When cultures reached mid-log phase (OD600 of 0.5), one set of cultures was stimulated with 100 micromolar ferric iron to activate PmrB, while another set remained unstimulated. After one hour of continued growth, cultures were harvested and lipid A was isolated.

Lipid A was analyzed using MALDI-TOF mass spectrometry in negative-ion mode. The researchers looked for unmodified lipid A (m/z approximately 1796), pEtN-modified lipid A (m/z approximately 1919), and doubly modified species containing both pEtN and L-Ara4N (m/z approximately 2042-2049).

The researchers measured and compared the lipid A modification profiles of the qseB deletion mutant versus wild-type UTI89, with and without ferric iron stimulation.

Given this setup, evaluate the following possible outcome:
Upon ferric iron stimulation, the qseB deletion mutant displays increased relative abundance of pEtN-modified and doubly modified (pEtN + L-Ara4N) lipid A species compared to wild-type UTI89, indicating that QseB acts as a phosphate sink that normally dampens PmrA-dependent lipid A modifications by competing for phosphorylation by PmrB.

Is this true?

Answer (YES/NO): NO